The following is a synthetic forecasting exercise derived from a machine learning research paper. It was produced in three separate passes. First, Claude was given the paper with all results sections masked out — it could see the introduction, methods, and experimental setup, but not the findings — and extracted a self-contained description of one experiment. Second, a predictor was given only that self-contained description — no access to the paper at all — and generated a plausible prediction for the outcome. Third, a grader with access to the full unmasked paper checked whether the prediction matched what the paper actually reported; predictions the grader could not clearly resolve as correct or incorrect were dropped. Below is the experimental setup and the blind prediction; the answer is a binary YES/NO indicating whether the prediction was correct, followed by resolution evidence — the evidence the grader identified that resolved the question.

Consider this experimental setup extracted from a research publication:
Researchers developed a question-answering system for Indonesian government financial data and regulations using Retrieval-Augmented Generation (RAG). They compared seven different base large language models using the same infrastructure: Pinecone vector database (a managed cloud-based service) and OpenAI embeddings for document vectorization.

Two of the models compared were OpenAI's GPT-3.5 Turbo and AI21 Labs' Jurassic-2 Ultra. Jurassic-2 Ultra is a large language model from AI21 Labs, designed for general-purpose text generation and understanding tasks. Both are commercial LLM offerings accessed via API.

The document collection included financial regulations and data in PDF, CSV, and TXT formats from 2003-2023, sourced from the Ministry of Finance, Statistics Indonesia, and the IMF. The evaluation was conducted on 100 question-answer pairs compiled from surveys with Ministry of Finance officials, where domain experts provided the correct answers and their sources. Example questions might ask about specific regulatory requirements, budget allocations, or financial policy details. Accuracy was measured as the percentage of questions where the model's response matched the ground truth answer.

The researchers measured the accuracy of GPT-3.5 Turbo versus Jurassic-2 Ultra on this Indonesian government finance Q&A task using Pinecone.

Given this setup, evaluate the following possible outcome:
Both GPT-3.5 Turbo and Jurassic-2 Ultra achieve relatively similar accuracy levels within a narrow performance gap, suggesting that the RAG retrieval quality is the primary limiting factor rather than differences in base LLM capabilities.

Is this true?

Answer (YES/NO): NO